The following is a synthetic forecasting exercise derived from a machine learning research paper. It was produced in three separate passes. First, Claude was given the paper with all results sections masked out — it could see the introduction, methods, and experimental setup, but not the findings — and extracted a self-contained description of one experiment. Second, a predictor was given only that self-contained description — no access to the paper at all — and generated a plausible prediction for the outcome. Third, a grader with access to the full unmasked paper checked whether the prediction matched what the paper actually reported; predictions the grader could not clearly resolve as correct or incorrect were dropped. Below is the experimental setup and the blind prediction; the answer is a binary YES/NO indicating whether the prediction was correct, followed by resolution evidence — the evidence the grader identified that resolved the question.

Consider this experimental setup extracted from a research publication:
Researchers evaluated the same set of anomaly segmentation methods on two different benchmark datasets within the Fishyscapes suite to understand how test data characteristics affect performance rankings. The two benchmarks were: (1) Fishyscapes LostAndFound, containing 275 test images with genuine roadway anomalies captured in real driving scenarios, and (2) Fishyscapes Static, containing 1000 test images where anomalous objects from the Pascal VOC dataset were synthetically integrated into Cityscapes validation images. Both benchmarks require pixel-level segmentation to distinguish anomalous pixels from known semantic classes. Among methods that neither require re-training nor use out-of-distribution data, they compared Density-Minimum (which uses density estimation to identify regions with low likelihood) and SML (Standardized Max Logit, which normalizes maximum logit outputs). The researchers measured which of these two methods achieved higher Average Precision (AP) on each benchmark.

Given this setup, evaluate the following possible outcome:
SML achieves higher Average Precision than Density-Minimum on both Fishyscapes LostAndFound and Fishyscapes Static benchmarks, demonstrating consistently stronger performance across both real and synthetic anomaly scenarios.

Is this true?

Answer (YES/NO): NO